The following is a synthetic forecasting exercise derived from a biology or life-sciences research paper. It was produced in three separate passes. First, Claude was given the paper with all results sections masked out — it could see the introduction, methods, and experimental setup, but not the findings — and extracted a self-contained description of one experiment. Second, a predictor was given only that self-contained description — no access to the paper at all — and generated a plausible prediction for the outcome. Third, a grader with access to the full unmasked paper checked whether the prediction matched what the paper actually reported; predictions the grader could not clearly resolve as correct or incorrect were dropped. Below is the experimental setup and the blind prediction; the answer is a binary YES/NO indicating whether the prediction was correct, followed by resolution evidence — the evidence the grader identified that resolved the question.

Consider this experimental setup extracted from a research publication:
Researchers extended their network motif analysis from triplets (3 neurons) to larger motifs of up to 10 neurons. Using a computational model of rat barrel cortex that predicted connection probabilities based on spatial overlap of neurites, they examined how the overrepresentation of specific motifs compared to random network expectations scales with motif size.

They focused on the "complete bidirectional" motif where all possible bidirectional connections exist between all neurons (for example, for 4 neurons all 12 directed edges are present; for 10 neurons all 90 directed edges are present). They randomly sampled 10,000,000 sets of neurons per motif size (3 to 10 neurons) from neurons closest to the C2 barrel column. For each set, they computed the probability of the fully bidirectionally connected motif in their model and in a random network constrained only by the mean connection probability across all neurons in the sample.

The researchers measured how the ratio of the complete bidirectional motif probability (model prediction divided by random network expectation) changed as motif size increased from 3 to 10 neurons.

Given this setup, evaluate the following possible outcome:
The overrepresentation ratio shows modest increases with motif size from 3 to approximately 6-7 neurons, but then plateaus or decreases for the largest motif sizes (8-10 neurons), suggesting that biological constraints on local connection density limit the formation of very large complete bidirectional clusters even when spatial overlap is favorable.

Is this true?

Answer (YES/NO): NO